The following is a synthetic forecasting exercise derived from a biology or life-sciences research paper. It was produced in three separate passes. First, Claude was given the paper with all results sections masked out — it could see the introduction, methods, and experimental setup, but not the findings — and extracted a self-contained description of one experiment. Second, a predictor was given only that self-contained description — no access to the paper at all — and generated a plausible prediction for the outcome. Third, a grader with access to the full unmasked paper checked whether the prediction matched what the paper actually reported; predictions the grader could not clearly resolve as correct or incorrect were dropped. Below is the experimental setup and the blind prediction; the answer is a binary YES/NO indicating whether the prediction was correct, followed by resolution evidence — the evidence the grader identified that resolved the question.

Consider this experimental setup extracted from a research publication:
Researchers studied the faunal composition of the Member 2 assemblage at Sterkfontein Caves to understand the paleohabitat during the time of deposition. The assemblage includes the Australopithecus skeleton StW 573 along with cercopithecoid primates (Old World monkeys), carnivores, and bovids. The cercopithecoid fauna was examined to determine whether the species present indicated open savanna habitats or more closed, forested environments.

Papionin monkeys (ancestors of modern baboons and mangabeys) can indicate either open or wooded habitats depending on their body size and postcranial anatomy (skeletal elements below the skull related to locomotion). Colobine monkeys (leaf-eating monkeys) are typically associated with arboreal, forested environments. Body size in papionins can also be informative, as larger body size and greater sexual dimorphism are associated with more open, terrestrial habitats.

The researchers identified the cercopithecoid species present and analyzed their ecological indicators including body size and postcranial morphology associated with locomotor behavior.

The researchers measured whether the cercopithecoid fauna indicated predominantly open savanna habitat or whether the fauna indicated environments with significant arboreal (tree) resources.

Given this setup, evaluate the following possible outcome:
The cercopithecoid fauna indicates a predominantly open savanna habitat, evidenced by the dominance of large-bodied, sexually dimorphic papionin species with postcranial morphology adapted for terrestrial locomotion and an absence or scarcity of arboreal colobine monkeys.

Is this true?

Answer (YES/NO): NO